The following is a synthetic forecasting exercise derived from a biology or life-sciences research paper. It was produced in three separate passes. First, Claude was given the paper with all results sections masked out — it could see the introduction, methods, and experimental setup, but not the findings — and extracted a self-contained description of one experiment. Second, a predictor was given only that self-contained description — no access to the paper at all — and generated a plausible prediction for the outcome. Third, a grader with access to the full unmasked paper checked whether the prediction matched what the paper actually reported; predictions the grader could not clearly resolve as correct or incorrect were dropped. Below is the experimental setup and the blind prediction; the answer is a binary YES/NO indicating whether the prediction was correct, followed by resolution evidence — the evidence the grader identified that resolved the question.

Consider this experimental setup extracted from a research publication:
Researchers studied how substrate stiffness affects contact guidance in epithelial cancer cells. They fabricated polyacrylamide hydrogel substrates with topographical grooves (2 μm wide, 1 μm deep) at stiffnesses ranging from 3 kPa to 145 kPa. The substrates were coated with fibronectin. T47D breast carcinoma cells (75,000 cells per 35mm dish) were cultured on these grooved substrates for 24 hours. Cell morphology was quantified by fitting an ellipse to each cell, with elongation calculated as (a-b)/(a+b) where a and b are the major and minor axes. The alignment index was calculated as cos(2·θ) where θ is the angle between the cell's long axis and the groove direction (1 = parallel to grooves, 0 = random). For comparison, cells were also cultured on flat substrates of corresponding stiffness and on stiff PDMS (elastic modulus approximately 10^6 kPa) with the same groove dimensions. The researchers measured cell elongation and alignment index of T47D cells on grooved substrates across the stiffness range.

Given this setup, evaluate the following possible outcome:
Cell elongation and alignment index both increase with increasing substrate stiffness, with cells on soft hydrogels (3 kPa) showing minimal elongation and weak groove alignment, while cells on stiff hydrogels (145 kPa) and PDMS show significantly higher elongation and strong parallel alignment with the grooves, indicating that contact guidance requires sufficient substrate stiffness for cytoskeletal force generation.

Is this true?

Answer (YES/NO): YES